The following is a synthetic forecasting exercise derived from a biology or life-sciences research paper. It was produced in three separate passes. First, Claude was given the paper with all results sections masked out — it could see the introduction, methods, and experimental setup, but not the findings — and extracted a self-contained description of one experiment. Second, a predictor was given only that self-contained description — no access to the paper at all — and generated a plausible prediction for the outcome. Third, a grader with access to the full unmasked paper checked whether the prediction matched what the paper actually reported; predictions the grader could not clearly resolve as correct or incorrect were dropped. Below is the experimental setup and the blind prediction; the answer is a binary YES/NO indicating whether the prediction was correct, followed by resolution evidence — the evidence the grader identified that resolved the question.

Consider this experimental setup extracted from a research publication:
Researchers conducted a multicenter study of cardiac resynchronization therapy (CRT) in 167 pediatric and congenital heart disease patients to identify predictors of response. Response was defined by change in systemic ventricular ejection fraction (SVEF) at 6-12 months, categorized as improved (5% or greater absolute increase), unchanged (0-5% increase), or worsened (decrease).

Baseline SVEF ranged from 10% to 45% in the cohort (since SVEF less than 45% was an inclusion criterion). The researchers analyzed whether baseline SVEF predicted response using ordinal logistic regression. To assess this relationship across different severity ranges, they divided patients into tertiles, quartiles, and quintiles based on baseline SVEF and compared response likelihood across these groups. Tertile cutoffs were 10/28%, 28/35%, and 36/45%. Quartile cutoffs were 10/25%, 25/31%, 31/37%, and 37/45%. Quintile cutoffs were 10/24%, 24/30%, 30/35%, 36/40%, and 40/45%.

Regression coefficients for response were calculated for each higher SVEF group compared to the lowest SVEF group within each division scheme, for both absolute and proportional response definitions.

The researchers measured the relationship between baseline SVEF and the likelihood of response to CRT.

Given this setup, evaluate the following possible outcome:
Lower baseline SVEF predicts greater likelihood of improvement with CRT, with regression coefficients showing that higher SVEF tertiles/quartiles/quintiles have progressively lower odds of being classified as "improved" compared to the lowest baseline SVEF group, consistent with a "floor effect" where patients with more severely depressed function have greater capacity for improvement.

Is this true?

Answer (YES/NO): NO